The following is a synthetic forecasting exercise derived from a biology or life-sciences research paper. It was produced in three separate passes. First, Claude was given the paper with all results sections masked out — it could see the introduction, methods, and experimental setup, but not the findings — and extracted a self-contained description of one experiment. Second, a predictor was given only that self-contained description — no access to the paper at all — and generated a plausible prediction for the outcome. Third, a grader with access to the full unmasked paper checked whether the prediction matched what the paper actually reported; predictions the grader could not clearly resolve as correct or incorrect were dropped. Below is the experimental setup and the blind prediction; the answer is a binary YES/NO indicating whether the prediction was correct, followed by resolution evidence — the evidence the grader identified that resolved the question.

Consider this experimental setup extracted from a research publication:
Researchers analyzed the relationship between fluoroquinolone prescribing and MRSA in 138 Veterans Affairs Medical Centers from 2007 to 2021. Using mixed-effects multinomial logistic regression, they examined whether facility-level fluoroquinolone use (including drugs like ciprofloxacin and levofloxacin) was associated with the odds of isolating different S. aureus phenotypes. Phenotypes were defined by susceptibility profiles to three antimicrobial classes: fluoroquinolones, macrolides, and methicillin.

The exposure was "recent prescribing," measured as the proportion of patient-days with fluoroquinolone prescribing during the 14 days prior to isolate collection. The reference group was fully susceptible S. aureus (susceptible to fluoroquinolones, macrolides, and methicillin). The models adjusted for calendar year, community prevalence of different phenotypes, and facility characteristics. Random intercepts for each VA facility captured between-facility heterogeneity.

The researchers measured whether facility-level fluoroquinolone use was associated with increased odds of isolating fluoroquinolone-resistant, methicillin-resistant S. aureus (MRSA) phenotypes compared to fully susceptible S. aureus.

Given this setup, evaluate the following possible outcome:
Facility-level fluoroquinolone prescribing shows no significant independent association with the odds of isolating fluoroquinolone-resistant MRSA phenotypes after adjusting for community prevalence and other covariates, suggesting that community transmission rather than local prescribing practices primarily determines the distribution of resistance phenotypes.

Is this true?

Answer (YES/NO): NO